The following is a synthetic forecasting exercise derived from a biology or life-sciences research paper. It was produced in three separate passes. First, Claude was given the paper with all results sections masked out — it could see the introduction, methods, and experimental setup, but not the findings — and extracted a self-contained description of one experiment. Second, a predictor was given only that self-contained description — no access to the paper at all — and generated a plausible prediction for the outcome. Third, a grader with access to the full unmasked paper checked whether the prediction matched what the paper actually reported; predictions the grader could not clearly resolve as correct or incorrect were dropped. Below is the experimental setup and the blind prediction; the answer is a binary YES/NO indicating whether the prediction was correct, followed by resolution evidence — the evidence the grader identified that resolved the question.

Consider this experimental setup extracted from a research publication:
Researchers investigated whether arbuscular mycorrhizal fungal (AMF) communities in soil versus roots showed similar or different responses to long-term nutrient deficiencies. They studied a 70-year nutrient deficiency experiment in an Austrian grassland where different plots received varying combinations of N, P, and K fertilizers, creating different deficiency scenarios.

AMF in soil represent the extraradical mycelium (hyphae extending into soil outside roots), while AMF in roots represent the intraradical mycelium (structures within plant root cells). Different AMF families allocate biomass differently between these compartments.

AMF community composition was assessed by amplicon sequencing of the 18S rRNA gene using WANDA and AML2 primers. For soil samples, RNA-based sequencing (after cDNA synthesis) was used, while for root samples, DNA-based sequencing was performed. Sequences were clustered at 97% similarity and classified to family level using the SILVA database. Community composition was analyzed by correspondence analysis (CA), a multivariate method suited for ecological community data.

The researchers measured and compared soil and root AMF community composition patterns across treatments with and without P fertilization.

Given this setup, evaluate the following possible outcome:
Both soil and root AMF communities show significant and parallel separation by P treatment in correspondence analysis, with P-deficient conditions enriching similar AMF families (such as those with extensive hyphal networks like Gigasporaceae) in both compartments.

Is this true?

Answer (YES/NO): NO